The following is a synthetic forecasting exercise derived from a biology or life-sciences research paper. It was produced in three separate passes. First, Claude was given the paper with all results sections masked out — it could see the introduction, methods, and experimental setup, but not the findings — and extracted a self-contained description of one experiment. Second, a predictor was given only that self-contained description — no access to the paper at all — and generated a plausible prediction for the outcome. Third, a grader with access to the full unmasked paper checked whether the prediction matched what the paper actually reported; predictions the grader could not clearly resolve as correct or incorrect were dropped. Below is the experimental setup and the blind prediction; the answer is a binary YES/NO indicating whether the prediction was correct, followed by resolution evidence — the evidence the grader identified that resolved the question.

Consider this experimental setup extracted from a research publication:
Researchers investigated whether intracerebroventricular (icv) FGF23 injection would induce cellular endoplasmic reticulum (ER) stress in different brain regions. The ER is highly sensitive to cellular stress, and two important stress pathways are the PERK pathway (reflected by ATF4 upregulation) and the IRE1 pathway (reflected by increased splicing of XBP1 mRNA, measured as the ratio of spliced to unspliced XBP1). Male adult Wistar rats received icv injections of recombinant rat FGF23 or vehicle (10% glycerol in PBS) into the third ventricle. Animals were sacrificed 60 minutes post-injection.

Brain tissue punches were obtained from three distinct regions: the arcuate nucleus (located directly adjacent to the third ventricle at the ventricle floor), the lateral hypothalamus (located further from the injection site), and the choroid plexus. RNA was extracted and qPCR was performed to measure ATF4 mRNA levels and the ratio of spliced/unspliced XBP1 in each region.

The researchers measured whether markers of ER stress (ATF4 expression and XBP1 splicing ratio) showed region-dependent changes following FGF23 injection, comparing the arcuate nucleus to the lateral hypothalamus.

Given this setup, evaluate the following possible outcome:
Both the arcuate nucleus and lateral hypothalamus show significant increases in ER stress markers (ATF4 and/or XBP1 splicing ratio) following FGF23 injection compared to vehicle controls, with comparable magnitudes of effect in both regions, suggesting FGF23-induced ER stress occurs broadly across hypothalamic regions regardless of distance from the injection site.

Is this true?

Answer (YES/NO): NO